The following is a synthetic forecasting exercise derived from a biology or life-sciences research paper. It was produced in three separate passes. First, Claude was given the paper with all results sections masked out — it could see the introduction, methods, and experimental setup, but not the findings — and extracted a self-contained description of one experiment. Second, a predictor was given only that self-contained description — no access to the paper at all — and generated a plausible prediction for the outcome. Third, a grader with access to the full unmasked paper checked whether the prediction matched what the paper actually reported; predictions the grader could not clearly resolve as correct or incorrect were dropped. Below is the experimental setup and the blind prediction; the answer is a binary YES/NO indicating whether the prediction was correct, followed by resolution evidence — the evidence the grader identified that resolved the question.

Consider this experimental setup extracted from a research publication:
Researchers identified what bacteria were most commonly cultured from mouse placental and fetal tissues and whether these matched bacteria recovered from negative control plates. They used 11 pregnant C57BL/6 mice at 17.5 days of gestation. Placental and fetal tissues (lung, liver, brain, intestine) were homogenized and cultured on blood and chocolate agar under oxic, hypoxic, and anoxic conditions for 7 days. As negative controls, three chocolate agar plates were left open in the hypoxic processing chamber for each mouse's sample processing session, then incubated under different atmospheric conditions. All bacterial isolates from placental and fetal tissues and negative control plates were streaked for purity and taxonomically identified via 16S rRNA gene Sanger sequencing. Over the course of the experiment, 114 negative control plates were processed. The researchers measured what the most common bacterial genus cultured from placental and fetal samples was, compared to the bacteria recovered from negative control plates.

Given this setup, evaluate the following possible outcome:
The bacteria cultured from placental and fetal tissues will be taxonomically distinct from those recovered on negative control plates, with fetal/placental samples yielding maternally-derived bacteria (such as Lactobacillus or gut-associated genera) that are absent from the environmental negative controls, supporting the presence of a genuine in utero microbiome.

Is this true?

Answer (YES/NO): NO